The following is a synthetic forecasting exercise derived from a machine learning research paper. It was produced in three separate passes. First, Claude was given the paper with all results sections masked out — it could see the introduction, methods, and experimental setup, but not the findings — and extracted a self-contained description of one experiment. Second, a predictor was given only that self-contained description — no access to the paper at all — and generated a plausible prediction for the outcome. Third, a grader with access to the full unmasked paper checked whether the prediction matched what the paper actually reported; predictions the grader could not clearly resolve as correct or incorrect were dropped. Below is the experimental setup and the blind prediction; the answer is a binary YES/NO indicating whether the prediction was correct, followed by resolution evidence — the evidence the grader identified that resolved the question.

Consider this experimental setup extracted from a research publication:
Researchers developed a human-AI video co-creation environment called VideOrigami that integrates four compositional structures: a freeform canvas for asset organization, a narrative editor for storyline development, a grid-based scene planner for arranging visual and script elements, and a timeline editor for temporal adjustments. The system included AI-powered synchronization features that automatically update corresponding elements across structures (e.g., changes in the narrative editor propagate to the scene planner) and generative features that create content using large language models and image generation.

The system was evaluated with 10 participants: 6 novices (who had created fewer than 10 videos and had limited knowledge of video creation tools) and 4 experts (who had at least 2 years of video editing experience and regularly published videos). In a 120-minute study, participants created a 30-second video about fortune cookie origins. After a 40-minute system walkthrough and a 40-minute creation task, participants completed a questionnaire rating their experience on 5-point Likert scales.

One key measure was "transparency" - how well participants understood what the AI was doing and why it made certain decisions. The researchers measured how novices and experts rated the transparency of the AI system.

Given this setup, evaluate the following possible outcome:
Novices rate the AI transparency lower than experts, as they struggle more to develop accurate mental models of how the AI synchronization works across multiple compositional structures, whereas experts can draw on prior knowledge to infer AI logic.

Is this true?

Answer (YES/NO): NO